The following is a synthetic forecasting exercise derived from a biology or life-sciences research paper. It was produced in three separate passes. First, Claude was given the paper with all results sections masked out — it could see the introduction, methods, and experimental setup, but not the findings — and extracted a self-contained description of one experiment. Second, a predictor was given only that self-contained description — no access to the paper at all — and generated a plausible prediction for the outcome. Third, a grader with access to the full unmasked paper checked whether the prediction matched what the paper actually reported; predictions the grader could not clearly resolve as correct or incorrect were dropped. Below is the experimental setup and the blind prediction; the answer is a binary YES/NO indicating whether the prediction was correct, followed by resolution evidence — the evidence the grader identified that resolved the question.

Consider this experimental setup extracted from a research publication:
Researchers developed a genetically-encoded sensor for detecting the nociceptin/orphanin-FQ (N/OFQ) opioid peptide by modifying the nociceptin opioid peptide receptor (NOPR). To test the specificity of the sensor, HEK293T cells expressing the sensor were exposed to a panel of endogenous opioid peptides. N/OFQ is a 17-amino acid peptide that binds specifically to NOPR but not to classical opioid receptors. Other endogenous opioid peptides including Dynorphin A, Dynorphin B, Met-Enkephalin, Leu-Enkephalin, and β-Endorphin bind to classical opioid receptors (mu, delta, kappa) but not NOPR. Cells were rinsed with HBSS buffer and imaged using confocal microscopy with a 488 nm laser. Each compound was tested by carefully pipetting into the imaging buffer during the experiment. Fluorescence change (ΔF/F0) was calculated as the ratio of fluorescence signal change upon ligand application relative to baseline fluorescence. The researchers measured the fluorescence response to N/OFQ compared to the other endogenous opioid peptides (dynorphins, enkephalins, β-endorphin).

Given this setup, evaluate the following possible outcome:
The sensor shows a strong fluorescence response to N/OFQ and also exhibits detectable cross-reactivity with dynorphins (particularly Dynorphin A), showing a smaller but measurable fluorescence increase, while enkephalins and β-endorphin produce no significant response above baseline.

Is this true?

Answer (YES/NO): NO